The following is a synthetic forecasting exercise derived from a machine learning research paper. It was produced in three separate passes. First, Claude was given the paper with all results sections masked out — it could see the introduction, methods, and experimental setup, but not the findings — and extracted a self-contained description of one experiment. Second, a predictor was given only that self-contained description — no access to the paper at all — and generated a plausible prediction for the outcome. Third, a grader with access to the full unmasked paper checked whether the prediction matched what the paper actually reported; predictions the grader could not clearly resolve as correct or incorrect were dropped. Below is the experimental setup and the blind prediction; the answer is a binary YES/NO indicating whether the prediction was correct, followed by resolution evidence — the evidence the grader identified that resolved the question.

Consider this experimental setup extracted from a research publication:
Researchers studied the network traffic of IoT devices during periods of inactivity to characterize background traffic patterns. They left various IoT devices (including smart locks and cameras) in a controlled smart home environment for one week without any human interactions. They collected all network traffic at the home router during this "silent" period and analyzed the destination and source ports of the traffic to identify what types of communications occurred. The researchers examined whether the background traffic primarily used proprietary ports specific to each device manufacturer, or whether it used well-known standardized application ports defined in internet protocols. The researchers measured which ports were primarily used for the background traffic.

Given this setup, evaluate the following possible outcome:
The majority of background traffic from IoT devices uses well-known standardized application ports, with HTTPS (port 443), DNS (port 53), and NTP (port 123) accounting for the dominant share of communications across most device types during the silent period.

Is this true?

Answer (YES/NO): NO